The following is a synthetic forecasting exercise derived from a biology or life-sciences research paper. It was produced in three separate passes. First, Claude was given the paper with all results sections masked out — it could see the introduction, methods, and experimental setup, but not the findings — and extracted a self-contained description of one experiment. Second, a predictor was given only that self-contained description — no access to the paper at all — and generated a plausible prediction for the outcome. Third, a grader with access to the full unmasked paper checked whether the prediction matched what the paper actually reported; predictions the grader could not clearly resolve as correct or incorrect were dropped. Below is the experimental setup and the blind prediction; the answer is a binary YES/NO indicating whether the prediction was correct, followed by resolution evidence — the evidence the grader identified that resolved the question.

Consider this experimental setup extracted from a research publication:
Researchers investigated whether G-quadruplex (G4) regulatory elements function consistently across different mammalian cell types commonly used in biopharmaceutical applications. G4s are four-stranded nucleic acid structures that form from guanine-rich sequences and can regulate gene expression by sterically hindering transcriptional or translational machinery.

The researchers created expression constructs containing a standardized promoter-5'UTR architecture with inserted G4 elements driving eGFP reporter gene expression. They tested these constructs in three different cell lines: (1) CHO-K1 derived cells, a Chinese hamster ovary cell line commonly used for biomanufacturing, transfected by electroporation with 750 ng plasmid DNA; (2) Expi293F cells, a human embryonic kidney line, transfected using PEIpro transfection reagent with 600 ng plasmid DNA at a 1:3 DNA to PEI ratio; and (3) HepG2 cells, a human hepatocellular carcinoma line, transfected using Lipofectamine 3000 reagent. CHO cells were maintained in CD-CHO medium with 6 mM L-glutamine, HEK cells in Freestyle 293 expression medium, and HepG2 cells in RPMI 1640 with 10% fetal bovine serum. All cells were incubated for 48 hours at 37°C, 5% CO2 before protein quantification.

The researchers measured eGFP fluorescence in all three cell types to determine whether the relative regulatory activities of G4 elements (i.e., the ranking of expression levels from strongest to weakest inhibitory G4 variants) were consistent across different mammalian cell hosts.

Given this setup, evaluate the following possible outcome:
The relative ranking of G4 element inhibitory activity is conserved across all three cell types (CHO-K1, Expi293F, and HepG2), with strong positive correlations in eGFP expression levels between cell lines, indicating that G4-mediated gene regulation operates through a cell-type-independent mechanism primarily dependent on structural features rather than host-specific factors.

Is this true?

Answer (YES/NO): YES